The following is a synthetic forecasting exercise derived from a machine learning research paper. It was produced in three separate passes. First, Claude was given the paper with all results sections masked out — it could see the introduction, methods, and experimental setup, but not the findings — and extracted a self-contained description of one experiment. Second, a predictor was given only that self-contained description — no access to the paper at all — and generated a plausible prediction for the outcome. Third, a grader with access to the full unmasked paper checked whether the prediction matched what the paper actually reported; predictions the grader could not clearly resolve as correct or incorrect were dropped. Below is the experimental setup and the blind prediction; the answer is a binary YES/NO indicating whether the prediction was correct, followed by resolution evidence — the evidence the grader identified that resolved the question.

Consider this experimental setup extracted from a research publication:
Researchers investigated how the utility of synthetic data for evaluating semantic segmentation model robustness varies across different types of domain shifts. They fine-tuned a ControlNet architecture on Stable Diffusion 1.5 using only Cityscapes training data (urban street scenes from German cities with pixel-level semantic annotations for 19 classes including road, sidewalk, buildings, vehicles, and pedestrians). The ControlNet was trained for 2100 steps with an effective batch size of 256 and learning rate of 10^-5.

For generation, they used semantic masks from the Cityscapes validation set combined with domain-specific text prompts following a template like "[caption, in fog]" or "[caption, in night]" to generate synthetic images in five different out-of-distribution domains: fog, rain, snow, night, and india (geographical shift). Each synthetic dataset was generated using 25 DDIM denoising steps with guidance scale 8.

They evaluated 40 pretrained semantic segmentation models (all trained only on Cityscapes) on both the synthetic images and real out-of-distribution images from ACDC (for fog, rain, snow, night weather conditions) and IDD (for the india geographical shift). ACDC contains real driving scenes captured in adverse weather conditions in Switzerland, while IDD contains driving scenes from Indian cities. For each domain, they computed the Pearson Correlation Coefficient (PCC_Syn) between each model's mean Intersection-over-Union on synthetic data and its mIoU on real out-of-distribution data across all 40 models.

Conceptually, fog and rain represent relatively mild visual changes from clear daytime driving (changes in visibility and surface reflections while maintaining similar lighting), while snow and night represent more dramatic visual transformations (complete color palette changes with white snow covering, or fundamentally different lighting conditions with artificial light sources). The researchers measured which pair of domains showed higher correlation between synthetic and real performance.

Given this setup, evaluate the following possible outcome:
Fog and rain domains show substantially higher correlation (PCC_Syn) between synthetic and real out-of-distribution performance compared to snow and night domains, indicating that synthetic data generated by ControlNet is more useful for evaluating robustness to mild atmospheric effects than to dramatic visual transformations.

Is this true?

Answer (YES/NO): NO